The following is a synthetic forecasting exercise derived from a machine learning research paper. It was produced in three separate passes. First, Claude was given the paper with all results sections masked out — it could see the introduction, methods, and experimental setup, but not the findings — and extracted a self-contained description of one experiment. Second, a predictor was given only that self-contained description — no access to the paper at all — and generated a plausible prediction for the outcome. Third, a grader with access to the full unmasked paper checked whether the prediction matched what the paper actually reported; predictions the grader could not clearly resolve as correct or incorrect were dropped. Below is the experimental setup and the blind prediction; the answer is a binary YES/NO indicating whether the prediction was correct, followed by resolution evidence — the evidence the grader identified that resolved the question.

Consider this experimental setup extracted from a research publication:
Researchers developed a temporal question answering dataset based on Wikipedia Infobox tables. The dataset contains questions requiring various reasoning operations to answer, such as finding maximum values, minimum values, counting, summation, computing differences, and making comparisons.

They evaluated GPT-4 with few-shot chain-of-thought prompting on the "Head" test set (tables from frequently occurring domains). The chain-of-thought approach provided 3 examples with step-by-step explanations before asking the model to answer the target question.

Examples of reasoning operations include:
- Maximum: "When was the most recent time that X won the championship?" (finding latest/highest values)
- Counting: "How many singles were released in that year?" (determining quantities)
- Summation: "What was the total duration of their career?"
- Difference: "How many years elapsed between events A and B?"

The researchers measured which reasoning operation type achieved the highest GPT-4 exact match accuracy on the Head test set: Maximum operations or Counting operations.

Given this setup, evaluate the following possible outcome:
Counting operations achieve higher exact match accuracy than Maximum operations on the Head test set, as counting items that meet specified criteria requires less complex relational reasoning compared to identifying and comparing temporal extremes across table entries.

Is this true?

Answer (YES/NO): NO